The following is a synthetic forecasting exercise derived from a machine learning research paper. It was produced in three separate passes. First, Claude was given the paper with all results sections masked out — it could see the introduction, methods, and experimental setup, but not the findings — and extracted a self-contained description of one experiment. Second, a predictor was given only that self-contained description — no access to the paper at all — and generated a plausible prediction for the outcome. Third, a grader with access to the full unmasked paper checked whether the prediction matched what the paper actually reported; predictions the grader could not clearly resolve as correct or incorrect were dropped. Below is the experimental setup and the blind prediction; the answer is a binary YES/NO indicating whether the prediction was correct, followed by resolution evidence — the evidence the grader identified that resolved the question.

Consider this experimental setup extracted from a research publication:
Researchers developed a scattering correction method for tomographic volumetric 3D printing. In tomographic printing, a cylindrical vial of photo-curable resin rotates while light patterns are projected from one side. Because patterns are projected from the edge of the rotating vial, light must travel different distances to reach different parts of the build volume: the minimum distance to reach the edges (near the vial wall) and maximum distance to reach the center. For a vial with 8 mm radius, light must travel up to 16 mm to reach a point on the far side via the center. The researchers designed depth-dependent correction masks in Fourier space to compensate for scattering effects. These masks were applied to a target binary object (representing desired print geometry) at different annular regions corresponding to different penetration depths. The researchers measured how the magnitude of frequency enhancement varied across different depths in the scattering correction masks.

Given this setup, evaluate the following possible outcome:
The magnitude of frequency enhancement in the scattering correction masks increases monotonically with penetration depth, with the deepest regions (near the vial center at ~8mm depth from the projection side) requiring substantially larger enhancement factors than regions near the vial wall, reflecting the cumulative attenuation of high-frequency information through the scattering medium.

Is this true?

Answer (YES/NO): YES